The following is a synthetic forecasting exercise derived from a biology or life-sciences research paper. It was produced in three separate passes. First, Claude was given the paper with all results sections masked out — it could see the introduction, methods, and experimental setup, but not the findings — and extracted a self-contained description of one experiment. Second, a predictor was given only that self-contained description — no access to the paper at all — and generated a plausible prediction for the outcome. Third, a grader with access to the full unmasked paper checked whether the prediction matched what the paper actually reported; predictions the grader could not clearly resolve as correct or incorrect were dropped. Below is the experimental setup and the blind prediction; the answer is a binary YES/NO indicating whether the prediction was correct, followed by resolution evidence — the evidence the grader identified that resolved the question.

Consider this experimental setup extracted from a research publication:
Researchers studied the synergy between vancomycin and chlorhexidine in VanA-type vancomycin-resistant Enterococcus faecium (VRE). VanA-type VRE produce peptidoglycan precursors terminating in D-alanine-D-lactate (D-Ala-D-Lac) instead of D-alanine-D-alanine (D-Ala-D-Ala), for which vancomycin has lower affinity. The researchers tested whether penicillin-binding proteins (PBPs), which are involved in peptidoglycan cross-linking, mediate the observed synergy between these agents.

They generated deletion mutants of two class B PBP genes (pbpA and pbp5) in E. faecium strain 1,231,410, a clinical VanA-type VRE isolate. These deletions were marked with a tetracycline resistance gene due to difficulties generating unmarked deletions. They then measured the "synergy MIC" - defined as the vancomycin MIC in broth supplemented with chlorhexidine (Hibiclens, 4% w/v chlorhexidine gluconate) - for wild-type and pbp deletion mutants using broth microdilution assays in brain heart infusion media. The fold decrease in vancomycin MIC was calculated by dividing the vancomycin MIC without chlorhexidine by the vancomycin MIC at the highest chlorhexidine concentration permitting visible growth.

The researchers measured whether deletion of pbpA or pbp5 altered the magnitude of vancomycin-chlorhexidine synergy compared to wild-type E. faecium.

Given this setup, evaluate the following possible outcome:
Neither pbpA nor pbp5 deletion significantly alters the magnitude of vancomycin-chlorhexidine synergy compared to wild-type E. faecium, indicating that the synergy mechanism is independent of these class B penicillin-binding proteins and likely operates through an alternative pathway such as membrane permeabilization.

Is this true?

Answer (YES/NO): NO